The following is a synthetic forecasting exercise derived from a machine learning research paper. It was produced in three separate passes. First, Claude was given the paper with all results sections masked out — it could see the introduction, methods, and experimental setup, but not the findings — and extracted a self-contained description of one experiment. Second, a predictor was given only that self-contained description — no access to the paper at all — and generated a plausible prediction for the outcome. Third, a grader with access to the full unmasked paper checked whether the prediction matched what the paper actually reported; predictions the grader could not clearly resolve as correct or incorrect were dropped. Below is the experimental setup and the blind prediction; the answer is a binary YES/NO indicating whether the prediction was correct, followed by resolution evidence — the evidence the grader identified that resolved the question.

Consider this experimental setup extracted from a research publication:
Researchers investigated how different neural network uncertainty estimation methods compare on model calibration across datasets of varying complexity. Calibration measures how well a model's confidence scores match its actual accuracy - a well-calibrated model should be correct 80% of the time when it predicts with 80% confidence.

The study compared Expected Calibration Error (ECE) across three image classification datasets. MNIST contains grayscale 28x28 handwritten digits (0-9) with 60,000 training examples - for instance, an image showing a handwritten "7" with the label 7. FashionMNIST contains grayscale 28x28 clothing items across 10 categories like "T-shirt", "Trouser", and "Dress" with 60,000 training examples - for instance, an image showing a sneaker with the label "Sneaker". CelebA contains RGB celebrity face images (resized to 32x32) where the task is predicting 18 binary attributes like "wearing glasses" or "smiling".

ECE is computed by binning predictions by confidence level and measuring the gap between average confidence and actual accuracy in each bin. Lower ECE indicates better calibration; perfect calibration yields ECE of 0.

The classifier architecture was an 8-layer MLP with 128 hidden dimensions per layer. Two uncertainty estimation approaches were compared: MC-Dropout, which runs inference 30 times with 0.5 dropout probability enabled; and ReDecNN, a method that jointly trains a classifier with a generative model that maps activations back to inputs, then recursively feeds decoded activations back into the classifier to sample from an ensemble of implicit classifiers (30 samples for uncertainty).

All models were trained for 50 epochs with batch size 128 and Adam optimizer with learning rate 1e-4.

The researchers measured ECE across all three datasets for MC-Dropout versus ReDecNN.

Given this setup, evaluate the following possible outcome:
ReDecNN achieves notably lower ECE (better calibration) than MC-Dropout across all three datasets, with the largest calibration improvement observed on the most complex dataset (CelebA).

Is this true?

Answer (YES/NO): NO